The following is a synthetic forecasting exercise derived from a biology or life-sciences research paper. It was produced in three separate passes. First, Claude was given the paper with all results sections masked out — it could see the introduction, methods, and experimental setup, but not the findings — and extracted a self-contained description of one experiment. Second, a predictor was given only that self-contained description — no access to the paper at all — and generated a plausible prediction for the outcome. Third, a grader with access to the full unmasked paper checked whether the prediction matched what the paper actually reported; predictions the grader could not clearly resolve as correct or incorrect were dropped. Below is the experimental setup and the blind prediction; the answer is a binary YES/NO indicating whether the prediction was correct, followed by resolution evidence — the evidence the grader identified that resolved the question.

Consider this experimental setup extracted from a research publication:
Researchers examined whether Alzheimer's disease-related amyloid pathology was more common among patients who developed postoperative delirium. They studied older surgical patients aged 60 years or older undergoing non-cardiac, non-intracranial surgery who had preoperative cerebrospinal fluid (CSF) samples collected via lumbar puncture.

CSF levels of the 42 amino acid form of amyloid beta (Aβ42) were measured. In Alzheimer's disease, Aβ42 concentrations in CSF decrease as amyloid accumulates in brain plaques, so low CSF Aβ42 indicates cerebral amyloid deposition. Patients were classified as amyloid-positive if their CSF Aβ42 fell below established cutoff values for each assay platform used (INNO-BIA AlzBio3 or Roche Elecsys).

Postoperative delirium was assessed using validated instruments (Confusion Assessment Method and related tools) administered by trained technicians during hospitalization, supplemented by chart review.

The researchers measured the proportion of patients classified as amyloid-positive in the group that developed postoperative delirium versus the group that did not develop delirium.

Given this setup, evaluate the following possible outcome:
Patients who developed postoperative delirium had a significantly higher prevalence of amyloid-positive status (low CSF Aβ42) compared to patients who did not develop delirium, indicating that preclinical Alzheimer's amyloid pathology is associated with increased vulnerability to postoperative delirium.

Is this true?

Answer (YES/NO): NO